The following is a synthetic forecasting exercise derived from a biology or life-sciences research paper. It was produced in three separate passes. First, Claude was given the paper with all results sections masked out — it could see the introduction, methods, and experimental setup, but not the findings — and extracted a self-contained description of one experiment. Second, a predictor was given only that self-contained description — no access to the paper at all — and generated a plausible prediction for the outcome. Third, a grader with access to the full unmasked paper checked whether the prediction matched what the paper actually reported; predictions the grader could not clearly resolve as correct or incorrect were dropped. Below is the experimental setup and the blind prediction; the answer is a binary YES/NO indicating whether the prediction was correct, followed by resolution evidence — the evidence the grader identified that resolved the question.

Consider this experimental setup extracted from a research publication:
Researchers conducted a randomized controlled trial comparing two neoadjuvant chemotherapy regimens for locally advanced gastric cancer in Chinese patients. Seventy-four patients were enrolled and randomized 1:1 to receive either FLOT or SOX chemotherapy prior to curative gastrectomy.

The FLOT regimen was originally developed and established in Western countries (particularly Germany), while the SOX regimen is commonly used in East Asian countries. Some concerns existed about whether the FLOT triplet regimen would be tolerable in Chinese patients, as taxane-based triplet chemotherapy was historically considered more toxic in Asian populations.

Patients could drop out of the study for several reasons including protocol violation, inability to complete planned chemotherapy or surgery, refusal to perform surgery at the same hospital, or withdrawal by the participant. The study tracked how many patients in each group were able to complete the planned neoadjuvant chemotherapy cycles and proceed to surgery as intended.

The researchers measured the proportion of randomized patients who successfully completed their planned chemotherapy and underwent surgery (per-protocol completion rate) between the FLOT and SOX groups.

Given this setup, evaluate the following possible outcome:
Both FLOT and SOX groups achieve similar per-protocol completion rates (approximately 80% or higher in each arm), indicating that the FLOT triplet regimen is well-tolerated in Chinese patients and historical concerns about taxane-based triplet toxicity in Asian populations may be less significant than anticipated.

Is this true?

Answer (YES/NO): NO